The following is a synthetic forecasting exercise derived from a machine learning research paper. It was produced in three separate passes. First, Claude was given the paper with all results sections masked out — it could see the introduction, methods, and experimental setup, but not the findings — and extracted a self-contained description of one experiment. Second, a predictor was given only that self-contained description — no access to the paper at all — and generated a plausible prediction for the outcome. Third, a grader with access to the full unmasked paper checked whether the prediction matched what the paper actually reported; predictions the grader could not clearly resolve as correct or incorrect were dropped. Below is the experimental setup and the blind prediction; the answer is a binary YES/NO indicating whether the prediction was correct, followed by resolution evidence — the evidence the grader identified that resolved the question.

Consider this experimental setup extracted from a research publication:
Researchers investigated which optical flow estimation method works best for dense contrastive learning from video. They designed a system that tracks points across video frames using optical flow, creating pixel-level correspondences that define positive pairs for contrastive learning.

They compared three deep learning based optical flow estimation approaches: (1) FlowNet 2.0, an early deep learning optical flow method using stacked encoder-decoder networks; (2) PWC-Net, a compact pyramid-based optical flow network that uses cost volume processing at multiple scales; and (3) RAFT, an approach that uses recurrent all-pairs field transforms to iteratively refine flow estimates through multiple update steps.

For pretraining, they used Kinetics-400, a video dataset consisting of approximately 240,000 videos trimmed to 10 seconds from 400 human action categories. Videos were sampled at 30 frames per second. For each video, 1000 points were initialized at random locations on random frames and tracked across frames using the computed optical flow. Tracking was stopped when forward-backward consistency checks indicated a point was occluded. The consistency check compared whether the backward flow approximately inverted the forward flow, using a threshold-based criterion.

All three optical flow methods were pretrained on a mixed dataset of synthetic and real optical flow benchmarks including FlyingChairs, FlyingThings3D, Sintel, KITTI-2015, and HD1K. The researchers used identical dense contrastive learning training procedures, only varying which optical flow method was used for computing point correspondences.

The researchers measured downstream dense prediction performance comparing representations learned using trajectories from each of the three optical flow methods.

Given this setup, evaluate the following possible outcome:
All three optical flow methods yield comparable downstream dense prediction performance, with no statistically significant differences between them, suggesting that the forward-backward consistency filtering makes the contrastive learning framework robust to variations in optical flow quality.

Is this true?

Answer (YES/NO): NO